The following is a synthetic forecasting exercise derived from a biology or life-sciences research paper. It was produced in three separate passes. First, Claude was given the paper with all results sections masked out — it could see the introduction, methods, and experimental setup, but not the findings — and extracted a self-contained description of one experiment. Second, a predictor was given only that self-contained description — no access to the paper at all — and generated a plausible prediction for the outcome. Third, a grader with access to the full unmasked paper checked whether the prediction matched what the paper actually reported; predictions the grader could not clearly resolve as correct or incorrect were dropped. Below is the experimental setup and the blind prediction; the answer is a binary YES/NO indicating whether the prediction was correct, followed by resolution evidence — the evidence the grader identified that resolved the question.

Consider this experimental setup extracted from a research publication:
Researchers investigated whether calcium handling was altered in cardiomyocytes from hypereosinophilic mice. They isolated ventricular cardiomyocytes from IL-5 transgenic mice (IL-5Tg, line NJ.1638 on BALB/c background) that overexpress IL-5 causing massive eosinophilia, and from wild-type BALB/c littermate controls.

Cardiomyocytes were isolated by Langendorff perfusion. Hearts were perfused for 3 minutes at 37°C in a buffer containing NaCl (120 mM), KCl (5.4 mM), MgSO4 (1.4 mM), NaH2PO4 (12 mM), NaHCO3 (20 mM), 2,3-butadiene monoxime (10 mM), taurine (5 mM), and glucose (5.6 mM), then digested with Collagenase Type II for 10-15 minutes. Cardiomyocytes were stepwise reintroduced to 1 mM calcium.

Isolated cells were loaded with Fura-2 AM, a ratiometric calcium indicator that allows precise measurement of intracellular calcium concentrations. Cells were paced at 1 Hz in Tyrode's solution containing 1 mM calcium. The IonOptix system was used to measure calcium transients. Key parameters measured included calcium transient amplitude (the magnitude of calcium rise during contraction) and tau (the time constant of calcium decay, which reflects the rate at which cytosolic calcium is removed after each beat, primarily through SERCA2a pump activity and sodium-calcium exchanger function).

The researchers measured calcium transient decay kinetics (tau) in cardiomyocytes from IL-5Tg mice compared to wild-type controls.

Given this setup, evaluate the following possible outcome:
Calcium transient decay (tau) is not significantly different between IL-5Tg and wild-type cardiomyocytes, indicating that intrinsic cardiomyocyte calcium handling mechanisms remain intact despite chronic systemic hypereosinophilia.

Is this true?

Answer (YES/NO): NO